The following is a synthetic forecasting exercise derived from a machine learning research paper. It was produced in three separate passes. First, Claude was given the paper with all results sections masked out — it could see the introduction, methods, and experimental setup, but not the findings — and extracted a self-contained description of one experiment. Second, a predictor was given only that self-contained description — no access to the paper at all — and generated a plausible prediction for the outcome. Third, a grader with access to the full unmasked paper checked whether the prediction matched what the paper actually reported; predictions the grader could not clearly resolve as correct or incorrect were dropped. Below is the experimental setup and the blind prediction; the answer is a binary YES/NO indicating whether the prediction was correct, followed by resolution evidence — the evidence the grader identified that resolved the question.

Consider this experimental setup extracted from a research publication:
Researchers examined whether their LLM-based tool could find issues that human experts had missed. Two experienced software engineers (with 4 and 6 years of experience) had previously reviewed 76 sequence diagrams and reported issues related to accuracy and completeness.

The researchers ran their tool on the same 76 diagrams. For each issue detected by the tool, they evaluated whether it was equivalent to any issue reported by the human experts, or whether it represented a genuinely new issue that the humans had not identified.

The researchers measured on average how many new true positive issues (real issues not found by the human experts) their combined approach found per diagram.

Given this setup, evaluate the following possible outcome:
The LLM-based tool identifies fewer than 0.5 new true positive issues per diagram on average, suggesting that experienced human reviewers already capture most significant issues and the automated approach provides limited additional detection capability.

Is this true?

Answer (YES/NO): NO